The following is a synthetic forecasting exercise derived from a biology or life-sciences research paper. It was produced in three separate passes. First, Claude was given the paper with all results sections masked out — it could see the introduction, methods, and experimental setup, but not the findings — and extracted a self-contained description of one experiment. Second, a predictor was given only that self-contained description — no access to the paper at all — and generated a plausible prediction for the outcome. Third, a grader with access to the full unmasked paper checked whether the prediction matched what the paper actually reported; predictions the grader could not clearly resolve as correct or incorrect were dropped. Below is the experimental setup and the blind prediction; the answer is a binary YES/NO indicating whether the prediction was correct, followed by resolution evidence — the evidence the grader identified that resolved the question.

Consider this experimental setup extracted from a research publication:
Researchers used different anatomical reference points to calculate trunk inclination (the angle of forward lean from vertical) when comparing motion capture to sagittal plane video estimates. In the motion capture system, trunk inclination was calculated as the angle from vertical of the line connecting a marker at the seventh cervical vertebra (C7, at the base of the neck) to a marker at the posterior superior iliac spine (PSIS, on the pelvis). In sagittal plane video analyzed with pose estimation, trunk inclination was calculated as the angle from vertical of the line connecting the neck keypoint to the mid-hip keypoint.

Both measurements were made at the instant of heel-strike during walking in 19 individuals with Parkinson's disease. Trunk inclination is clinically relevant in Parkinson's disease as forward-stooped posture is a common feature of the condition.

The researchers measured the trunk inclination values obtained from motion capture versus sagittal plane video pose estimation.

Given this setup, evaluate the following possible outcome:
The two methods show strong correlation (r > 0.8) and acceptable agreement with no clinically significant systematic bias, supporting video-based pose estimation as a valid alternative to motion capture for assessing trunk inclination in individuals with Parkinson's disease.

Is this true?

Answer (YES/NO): NO